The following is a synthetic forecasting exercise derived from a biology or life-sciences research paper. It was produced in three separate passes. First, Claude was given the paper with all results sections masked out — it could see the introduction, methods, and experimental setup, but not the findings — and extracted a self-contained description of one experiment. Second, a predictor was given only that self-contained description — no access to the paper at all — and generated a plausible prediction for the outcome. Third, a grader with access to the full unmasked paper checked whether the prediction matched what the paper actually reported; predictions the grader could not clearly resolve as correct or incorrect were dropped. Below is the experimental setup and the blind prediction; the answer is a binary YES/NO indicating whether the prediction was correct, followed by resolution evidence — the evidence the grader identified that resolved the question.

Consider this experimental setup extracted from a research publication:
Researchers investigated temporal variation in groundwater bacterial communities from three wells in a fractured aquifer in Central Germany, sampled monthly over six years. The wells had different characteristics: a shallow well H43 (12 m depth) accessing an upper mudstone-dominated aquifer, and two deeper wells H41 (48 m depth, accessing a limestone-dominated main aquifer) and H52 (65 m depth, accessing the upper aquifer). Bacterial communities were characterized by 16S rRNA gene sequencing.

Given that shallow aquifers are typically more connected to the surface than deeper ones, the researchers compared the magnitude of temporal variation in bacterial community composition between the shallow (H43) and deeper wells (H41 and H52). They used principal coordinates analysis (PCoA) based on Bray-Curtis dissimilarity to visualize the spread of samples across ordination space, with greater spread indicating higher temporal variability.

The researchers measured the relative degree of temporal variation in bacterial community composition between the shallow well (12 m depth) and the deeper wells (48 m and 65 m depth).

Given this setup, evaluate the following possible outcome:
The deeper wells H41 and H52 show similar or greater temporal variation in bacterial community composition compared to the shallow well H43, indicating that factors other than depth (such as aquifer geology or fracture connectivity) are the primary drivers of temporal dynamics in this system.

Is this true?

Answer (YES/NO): NO